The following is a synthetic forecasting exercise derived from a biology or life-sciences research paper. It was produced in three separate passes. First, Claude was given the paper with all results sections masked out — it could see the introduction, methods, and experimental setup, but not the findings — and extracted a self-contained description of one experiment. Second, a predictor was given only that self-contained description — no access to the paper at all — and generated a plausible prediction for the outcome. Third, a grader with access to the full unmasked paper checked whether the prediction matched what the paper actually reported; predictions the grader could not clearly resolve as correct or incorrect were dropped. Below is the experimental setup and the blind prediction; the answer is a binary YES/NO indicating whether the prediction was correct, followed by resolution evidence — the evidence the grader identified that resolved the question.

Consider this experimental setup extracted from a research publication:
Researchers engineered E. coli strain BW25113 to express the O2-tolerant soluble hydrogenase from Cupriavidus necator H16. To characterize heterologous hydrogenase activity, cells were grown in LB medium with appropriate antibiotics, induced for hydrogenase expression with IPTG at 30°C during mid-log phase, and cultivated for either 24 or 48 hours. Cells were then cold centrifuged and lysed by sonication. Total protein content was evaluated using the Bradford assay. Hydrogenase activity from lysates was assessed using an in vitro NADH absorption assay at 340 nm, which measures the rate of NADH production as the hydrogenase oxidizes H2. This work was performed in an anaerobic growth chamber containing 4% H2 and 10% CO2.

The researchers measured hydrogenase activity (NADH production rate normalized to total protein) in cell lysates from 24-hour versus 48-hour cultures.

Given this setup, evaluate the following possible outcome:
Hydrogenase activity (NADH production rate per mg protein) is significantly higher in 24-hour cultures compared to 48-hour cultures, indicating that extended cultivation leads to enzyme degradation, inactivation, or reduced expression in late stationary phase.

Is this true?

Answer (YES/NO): YES